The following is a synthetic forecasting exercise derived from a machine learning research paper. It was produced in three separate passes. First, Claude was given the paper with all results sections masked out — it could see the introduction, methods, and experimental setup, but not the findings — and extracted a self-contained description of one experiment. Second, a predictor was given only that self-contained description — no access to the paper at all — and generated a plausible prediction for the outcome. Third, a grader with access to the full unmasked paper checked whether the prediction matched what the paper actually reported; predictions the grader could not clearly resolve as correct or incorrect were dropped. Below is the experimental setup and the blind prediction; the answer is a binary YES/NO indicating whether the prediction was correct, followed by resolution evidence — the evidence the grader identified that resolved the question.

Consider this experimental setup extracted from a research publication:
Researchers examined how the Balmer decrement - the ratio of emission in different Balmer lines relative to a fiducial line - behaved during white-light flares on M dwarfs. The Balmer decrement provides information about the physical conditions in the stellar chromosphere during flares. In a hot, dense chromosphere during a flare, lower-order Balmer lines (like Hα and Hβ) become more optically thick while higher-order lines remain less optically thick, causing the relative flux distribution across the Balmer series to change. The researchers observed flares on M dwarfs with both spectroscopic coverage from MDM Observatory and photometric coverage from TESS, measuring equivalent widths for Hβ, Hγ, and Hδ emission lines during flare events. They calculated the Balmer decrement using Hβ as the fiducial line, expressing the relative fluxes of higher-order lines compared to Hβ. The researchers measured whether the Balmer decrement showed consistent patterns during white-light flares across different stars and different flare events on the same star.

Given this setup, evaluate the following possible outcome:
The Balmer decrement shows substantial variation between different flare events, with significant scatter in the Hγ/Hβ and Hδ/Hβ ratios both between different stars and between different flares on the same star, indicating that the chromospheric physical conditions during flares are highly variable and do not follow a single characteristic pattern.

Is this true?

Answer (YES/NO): YES